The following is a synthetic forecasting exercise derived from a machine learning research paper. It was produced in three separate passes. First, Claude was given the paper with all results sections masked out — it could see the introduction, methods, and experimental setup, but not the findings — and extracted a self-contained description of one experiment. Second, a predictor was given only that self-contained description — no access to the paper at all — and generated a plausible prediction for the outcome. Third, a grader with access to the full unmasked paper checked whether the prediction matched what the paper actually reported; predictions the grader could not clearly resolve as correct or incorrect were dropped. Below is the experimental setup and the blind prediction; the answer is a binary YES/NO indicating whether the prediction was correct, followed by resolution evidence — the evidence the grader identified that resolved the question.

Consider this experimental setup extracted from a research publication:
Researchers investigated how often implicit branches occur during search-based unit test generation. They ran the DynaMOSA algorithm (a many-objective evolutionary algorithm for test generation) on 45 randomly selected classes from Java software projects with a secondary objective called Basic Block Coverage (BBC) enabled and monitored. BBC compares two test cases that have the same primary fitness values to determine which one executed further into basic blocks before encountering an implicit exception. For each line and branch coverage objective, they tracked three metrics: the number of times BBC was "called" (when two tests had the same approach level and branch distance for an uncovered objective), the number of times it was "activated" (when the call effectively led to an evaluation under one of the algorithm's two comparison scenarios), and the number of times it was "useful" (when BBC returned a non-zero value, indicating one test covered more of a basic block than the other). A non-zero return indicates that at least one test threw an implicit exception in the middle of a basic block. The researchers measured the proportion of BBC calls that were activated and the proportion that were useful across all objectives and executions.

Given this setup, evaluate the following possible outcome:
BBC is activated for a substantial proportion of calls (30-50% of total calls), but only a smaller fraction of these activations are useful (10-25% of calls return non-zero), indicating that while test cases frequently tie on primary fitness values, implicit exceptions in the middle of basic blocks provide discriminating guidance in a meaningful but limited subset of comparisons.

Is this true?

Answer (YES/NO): NO